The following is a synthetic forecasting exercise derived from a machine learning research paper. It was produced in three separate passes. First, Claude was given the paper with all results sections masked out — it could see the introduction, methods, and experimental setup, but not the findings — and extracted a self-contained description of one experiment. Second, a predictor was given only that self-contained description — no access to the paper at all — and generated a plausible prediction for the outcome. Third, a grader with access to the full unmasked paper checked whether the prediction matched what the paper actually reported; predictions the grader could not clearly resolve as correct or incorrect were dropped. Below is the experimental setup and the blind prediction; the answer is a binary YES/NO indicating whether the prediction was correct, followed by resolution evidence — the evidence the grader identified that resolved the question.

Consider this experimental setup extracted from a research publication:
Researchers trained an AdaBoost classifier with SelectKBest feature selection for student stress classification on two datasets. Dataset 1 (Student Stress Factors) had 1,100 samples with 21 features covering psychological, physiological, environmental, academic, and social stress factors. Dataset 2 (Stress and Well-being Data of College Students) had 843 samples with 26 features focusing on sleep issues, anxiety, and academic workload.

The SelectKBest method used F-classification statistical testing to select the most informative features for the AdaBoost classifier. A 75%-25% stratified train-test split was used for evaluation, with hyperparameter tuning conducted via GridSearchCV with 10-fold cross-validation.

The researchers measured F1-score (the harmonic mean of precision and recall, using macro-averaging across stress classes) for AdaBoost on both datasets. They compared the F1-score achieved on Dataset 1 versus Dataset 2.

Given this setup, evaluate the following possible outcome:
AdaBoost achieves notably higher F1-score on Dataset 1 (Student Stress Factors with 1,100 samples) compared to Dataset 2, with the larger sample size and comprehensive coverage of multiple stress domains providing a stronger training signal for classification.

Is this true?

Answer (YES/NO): YES